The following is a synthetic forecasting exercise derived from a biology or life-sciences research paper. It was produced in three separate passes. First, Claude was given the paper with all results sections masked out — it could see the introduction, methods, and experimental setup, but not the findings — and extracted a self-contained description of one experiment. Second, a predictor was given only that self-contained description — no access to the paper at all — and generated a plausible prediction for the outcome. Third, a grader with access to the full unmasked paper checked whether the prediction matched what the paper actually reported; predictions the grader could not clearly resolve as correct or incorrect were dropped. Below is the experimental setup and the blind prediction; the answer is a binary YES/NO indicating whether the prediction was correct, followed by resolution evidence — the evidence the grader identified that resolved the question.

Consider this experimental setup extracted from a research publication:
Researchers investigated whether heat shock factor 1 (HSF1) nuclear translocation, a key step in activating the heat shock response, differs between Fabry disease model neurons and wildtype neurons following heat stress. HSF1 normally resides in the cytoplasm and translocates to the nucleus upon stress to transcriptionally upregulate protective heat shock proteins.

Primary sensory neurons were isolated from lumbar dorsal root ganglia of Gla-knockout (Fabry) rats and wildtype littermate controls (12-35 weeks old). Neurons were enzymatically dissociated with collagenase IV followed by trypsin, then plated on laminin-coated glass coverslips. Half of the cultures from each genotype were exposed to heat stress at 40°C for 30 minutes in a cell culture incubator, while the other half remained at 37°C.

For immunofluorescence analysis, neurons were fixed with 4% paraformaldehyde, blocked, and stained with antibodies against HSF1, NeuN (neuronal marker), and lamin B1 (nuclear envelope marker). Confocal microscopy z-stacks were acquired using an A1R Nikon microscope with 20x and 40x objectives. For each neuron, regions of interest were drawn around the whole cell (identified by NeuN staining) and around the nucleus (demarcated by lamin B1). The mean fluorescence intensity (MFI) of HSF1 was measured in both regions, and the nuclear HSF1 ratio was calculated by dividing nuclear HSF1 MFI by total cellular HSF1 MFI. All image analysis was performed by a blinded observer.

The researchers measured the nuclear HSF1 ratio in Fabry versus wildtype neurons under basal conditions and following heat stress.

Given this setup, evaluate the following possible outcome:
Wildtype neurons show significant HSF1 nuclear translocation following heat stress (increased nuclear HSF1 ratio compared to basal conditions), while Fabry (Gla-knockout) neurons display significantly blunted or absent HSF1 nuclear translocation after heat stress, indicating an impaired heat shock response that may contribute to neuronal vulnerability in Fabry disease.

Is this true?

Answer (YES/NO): YES